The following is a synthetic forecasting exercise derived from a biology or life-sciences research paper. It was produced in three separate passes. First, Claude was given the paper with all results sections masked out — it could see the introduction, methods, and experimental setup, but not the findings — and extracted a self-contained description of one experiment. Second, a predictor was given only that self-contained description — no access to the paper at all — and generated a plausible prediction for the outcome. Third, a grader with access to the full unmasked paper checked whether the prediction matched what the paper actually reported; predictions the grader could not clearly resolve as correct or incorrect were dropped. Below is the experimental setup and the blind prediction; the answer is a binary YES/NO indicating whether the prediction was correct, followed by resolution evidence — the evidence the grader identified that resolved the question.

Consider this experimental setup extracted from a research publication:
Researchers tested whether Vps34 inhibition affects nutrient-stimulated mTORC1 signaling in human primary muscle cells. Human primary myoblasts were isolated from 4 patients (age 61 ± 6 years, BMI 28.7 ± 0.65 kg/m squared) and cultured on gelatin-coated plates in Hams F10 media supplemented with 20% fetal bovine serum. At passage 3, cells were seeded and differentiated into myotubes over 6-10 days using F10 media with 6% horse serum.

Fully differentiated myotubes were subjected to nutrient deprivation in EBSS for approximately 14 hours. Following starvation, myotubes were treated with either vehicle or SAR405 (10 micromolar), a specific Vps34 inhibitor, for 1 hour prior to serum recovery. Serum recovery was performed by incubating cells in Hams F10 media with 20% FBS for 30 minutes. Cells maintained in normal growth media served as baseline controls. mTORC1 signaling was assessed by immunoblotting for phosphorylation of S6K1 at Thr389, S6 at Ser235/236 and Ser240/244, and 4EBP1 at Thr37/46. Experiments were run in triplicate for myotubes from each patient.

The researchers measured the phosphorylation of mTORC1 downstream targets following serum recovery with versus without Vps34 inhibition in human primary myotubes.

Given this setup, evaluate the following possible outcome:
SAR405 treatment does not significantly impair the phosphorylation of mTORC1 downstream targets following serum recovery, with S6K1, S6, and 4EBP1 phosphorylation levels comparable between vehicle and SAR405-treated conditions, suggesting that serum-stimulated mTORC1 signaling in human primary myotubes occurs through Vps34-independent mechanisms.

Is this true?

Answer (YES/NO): YES